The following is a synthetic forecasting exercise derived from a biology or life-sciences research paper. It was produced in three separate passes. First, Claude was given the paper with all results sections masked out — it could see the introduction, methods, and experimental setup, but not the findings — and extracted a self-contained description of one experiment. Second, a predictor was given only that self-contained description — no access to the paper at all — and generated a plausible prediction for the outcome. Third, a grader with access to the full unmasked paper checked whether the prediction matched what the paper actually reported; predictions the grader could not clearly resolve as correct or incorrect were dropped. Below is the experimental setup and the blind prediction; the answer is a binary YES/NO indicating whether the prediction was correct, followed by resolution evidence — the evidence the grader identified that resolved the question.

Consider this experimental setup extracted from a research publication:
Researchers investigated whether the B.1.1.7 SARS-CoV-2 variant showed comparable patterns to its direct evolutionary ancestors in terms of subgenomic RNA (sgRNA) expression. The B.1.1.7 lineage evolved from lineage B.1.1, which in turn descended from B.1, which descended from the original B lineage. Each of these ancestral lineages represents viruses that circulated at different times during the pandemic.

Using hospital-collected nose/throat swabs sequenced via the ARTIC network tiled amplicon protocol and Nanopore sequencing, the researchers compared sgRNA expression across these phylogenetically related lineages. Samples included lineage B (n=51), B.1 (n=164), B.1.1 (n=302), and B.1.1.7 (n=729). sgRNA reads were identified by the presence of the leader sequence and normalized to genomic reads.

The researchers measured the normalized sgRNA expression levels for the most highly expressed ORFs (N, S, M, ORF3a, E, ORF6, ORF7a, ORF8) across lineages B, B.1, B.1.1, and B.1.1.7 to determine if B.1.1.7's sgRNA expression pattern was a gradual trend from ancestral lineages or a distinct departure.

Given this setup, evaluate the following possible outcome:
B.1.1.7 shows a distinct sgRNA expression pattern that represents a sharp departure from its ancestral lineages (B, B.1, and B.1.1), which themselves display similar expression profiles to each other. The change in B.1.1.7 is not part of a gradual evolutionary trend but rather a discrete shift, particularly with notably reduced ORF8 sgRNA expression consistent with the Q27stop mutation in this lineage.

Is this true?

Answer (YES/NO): NO